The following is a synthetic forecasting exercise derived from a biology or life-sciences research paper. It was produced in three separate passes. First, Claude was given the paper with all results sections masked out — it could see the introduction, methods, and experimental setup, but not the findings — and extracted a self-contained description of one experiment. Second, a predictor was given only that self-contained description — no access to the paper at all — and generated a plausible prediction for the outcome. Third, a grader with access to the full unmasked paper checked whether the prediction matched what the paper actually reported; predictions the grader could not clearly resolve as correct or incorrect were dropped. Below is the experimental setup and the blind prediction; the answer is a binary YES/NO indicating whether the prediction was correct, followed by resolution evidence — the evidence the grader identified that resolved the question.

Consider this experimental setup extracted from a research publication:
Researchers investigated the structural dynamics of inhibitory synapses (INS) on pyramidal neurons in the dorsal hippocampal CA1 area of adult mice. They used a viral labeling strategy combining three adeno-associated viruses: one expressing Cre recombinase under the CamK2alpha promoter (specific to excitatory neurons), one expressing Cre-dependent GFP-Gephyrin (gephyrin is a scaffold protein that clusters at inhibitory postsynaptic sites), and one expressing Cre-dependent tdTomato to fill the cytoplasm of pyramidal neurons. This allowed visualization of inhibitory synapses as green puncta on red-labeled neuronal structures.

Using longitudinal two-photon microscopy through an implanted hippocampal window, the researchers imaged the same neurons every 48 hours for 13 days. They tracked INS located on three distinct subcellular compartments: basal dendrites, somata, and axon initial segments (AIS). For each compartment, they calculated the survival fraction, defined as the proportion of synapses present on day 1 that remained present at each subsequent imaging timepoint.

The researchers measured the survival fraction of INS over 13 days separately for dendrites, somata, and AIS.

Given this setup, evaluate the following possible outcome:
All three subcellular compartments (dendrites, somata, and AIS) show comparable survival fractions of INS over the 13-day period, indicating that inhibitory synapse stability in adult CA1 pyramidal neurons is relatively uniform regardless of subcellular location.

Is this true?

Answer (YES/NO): NO